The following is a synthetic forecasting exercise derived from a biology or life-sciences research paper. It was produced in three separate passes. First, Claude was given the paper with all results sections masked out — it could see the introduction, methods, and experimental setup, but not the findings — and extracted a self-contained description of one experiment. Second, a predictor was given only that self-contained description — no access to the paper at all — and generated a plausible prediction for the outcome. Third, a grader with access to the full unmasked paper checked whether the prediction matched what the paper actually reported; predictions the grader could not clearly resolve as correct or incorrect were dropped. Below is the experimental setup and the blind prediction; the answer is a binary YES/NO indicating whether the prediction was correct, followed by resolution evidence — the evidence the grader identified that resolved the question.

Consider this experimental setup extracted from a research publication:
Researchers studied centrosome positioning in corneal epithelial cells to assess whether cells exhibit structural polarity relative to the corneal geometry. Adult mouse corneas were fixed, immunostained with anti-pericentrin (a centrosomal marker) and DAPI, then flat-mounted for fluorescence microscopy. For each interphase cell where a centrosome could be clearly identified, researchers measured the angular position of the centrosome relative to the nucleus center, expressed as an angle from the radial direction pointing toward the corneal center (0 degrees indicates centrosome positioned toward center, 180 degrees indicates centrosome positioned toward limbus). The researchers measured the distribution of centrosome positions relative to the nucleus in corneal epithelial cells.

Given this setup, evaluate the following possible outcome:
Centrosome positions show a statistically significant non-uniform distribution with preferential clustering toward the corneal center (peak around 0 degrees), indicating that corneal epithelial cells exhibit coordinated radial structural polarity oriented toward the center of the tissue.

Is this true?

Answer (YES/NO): NO